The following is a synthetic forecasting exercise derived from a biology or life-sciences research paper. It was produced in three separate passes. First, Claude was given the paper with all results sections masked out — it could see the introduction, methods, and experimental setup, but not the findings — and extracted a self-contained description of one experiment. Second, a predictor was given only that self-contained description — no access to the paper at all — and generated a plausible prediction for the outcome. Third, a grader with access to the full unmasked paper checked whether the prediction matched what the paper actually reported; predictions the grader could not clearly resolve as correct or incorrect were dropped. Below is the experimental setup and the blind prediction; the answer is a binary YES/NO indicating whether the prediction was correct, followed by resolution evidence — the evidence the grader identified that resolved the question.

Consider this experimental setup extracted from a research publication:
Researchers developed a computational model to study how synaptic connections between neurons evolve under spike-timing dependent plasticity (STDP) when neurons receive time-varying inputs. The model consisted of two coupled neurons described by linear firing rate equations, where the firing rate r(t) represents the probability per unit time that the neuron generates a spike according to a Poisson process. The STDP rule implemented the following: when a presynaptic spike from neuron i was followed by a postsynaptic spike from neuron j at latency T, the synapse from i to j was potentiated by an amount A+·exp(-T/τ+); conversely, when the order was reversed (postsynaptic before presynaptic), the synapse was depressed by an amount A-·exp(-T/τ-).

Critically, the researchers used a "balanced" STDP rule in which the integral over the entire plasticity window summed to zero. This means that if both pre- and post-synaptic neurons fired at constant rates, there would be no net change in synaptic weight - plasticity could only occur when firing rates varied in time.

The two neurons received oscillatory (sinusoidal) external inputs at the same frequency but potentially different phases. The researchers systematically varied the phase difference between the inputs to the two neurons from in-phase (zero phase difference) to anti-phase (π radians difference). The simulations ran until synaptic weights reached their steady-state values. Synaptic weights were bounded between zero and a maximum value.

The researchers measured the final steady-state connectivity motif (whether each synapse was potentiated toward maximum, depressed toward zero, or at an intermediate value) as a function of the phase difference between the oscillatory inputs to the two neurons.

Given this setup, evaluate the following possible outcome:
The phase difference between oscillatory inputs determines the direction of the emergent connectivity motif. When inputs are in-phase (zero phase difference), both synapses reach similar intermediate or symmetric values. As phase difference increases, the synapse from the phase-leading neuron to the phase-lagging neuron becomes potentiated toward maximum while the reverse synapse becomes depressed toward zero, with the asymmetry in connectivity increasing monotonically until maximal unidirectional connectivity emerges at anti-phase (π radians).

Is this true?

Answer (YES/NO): NO